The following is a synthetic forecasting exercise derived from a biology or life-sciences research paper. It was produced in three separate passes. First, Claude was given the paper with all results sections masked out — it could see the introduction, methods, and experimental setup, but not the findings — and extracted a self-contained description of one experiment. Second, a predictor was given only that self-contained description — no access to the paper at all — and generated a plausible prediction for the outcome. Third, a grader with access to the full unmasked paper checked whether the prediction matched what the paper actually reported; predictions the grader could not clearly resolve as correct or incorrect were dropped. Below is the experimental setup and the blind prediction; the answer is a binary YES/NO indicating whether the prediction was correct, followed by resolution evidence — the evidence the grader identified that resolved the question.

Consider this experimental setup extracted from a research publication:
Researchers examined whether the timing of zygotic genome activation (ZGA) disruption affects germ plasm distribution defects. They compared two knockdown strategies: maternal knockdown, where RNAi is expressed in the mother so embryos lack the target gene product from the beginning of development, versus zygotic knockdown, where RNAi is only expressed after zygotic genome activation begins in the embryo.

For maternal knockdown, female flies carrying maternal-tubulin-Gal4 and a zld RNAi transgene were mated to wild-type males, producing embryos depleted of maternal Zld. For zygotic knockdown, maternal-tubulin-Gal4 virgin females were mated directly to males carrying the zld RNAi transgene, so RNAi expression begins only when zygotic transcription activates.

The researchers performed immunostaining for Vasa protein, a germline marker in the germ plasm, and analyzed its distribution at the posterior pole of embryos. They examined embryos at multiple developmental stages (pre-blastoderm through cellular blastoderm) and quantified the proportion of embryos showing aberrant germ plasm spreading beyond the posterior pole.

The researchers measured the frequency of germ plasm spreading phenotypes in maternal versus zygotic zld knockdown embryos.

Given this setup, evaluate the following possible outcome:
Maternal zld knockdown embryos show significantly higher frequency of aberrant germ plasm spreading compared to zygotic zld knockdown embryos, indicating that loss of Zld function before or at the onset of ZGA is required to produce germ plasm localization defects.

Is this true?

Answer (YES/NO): NO